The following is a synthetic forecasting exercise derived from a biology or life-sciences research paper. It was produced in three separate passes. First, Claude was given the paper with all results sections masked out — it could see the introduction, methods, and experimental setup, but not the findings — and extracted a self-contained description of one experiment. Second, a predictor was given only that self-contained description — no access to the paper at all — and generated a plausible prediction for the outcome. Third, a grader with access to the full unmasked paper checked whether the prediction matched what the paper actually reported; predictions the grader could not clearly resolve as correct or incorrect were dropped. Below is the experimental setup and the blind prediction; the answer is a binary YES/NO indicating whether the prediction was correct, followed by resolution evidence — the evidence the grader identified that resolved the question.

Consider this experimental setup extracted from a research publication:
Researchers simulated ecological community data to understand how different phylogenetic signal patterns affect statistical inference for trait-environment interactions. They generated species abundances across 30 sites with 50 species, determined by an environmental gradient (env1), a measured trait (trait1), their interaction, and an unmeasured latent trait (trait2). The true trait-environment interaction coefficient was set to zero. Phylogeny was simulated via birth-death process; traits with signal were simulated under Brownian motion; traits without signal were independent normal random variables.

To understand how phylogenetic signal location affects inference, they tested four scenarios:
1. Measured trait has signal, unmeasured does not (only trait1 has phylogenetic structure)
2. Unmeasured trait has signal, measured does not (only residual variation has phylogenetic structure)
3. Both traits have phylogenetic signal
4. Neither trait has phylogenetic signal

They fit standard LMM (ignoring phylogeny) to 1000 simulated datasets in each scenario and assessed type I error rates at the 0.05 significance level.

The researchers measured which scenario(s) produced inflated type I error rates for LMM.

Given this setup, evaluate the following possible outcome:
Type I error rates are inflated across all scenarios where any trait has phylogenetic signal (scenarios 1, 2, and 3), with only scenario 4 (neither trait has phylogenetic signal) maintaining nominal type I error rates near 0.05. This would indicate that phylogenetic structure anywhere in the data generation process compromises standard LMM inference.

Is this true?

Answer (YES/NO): NO